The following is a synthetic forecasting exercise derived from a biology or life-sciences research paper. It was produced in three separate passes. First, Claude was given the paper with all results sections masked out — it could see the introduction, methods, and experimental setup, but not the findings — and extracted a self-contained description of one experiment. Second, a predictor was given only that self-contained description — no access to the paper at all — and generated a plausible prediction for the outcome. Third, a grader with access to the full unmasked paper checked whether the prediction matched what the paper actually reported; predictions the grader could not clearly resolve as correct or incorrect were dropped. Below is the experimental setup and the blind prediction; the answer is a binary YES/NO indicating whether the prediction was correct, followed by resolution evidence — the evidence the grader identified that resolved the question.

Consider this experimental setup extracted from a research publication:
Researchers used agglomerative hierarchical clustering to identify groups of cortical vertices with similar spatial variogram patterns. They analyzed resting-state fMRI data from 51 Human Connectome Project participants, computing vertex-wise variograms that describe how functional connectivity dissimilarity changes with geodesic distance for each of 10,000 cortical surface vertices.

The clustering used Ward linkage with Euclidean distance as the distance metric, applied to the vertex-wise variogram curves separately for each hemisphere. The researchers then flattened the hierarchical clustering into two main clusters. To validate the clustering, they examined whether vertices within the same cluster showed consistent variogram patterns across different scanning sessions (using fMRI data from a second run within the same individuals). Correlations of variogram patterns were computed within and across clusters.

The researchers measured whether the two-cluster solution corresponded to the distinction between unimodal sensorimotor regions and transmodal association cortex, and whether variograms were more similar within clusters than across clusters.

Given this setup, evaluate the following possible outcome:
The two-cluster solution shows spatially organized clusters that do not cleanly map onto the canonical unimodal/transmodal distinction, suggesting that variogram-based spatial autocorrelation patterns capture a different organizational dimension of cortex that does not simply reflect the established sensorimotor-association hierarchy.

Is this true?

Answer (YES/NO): NO